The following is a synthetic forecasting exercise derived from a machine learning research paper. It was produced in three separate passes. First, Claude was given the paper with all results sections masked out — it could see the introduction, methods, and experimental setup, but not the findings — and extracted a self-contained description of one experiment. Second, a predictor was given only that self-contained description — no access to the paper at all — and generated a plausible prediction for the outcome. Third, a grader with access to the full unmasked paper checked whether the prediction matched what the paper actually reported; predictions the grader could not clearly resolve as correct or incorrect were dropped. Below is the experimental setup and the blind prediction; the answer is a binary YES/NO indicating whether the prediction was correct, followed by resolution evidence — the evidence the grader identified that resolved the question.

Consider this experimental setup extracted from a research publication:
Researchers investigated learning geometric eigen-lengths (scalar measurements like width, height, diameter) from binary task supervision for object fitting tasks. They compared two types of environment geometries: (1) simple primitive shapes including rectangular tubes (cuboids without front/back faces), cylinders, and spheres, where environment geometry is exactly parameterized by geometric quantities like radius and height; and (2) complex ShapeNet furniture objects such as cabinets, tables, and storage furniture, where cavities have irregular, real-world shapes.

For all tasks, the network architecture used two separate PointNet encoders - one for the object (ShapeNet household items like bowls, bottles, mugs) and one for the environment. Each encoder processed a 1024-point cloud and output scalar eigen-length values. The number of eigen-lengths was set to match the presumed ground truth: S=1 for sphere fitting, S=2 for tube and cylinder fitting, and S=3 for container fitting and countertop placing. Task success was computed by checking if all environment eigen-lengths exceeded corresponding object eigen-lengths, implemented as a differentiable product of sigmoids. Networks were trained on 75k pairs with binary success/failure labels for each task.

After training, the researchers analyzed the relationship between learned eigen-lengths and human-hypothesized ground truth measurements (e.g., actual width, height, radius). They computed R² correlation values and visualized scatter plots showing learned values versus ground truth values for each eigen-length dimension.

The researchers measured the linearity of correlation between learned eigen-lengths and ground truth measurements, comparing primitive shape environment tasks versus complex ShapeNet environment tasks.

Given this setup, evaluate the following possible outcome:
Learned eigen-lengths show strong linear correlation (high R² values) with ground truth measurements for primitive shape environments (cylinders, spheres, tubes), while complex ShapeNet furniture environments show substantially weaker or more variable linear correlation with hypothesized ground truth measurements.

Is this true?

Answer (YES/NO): NO